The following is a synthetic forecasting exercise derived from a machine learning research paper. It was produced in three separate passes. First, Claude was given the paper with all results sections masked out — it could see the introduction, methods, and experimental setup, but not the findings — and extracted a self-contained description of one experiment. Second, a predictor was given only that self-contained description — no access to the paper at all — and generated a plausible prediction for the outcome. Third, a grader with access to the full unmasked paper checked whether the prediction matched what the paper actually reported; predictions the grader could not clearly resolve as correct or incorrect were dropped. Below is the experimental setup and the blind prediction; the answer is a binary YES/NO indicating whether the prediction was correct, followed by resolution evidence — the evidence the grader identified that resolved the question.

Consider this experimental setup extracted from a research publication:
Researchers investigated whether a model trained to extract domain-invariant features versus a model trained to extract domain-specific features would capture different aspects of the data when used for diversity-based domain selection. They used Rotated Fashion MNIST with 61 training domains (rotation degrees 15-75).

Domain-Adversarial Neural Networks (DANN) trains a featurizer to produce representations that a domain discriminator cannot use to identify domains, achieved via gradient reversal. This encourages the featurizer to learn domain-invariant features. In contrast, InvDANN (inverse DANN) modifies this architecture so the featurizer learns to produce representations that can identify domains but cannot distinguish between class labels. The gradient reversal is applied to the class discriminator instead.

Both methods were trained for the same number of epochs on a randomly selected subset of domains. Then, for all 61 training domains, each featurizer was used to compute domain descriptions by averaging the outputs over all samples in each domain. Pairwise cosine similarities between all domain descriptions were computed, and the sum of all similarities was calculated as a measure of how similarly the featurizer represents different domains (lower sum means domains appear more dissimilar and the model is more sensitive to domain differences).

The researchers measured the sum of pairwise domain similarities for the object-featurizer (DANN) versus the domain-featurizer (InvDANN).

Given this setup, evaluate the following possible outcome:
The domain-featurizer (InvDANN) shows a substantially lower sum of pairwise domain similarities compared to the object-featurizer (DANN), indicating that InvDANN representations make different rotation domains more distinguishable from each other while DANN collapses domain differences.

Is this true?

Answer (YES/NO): NO